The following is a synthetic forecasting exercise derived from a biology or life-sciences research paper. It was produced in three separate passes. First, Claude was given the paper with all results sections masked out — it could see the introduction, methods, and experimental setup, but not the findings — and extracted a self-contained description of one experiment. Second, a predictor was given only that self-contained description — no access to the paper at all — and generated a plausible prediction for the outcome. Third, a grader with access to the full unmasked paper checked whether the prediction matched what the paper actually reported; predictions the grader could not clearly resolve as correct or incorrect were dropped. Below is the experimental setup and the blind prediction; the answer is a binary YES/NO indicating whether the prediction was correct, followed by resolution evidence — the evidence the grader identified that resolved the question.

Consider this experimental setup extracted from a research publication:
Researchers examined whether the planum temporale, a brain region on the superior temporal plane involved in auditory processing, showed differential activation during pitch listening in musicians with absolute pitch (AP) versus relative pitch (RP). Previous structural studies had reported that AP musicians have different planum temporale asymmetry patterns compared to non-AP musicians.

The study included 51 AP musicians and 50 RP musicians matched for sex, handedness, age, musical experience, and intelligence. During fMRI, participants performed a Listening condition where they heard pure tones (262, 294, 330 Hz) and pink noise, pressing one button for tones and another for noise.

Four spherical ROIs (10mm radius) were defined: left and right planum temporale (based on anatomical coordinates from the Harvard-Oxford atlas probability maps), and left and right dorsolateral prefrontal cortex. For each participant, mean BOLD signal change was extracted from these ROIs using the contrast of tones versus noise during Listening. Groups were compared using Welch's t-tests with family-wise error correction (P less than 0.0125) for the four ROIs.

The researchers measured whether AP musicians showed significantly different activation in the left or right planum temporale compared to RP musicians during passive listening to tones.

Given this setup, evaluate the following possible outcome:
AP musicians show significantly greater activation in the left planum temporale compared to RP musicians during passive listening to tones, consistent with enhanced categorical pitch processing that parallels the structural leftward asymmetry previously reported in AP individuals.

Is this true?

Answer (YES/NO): NO